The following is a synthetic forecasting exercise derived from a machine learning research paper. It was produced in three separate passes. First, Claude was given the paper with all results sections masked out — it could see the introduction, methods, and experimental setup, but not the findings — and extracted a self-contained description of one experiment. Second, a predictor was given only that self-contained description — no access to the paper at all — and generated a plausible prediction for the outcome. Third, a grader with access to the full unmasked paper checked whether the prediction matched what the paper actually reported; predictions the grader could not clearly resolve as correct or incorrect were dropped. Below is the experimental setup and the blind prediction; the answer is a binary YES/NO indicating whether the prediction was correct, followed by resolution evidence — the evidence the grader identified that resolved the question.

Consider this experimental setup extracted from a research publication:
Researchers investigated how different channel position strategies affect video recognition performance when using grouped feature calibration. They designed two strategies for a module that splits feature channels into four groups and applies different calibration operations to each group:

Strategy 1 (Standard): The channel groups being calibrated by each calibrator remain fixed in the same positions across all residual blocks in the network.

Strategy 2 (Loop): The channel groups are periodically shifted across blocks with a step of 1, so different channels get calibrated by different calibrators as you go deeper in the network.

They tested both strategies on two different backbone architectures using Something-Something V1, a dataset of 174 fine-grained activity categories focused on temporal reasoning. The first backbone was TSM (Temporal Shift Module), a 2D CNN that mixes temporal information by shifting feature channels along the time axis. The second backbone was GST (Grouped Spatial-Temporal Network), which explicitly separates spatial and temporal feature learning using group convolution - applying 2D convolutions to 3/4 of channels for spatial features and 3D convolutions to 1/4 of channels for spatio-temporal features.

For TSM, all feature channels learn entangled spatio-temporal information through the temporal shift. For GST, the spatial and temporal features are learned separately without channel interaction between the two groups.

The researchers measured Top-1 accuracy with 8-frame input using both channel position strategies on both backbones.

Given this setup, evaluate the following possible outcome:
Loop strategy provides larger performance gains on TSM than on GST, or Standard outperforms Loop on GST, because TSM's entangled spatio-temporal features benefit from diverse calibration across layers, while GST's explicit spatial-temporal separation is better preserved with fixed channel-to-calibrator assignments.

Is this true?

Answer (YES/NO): NO